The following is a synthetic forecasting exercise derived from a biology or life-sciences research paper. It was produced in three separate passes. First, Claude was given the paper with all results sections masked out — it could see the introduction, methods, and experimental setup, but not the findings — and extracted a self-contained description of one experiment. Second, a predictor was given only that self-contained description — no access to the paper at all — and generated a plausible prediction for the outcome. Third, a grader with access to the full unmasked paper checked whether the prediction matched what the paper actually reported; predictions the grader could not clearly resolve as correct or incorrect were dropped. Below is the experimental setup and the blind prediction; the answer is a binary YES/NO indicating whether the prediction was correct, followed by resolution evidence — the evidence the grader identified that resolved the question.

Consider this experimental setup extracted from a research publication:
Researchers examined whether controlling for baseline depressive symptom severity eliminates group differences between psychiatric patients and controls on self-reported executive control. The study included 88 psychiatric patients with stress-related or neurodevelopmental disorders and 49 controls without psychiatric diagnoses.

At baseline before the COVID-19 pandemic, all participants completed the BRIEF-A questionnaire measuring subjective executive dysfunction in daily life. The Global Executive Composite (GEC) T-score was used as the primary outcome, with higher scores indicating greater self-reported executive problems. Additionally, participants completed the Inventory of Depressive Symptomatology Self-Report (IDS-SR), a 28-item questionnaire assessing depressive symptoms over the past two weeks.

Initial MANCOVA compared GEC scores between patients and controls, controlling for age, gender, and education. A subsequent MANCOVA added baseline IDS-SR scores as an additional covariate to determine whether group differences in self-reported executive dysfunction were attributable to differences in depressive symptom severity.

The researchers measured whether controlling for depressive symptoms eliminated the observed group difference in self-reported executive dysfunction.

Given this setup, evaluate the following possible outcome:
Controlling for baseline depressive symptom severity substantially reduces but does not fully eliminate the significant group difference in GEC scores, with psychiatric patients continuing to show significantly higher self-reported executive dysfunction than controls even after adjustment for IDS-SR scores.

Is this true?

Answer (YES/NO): YES